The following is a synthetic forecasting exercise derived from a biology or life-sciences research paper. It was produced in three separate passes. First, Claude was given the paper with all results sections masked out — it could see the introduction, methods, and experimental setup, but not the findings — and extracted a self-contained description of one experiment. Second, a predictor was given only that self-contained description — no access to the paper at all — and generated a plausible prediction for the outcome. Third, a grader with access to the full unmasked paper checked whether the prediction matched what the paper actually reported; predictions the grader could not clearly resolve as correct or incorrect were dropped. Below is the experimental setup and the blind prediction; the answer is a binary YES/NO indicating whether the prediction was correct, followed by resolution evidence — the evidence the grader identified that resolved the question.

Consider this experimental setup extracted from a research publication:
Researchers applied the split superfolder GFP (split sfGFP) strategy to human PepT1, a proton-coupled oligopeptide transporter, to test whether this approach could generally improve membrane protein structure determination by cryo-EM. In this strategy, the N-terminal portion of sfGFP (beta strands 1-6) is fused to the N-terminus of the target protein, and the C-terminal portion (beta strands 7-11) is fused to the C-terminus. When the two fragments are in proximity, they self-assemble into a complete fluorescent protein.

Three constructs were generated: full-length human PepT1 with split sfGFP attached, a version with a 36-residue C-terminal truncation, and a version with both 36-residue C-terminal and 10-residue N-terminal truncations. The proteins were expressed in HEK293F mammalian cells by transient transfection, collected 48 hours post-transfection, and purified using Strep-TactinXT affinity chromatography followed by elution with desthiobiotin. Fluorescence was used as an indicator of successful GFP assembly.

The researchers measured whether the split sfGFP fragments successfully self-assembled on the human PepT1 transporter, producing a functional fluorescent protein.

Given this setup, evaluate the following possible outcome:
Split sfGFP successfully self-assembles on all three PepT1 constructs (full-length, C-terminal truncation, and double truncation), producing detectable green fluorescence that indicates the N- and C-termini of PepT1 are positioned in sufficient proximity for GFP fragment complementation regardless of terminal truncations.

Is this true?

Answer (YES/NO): YES